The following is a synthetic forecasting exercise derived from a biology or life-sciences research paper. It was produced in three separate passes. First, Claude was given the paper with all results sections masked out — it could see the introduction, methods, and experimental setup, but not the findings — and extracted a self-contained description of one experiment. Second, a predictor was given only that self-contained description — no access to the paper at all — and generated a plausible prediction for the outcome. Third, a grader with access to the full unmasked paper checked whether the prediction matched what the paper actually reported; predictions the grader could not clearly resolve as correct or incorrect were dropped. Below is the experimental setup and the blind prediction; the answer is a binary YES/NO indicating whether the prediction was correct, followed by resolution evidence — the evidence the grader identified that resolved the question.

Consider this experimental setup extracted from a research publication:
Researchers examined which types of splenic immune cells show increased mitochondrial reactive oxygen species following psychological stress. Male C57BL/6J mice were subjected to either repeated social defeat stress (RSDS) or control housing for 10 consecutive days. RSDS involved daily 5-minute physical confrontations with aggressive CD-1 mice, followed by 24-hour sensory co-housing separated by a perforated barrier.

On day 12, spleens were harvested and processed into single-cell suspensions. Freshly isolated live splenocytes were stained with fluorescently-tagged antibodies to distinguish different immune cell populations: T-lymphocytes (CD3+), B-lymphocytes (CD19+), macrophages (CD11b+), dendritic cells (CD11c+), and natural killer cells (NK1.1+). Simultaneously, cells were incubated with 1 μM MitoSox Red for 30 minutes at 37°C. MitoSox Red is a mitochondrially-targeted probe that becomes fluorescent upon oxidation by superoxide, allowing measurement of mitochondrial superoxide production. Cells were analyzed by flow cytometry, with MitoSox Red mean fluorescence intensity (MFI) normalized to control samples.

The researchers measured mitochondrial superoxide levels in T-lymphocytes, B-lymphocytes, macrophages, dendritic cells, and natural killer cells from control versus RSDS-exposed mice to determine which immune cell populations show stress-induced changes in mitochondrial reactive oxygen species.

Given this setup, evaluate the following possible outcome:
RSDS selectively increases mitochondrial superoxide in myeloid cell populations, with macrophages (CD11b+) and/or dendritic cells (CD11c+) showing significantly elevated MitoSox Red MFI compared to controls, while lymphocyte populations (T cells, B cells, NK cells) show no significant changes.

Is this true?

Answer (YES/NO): NO